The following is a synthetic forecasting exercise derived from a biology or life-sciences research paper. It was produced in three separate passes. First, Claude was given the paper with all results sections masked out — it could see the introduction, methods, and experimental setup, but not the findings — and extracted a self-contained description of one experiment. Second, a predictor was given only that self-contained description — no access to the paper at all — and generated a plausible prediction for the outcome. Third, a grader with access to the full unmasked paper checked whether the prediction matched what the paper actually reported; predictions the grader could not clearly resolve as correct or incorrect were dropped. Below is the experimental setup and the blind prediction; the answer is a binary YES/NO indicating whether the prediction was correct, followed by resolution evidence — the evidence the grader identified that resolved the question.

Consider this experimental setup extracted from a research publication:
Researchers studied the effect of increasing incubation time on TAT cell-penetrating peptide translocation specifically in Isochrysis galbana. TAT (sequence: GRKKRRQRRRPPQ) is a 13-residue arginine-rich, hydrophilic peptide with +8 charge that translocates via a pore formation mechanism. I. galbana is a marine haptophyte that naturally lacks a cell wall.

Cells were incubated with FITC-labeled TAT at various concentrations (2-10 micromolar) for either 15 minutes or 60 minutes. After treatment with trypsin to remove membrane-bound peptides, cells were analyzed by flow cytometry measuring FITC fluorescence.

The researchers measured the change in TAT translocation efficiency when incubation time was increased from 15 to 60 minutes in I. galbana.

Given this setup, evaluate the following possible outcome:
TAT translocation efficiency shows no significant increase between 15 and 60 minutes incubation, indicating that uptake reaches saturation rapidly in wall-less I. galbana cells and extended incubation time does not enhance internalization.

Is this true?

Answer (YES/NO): NO